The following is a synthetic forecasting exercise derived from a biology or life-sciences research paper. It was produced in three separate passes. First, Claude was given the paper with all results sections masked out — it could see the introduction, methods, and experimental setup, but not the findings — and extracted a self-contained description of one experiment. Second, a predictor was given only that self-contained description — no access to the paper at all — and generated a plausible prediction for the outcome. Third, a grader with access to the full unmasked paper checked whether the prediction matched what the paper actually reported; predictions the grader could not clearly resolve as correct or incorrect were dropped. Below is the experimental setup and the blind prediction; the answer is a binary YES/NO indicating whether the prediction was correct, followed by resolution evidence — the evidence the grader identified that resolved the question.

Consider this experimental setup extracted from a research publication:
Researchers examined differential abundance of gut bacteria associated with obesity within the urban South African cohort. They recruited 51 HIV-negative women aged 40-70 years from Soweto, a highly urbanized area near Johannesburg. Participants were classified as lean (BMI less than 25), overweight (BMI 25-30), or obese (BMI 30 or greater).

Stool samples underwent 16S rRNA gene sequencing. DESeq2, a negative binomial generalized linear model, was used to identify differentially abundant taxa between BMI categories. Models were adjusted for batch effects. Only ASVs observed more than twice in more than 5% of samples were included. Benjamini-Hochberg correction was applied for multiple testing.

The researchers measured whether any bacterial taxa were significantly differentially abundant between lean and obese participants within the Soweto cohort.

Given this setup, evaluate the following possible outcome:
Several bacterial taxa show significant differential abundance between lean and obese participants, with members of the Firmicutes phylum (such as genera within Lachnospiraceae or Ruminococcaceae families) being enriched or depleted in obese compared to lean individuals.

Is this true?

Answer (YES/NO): YES